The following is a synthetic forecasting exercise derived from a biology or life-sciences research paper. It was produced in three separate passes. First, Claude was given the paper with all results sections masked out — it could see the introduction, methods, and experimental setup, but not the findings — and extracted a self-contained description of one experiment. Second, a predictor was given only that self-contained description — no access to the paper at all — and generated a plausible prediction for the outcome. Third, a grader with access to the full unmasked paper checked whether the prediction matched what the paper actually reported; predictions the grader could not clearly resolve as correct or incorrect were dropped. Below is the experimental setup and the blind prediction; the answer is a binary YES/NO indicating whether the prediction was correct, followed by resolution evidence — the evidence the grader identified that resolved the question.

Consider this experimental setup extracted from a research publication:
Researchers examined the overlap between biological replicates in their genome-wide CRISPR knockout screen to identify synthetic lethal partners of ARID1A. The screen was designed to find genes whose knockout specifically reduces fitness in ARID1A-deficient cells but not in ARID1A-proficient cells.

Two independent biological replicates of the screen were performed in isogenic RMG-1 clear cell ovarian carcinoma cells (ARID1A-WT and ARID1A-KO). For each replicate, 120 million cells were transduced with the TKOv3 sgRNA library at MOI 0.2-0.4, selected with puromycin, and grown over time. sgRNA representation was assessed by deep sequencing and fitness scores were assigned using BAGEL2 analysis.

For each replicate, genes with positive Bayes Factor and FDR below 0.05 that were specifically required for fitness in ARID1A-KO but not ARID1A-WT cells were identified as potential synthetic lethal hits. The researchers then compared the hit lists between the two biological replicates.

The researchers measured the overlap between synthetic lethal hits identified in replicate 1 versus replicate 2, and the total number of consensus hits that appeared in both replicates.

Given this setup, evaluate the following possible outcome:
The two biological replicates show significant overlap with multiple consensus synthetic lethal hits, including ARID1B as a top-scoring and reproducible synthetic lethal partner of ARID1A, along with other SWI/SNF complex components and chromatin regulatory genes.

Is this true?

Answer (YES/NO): NO